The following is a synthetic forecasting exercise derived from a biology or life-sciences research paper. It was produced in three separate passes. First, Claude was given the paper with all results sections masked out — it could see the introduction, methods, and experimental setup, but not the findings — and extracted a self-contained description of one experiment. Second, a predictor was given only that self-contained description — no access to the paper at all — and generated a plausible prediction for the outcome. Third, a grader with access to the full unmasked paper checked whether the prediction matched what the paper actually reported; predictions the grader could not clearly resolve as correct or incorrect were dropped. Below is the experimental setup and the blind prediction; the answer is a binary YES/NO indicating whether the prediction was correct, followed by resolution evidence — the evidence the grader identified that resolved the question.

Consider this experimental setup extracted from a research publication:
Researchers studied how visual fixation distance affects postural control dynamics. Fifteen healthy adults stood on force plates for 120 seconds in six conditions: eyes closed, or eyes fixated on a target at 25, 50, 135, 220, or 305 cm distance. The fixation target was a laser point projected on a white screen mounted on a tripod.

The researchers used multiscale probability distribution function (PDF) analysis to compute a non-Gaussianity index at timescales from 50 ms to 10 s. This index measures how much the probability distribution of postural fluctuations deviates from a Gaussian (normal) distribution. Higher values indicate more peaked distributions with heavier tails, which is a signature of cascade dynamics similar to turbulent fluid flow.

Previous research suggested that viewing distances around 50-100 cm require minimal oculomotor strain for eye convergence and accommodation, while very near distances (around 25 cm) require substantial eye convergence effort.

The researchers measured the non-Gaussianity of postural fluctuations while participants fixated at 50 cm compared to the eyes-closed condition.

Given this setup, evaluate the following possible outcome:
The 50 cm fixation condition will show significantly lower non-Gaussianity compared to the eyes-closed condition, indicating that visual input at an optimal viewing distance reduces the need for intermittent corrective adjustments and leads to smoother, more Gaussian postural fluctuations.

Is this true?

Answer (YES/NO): NO